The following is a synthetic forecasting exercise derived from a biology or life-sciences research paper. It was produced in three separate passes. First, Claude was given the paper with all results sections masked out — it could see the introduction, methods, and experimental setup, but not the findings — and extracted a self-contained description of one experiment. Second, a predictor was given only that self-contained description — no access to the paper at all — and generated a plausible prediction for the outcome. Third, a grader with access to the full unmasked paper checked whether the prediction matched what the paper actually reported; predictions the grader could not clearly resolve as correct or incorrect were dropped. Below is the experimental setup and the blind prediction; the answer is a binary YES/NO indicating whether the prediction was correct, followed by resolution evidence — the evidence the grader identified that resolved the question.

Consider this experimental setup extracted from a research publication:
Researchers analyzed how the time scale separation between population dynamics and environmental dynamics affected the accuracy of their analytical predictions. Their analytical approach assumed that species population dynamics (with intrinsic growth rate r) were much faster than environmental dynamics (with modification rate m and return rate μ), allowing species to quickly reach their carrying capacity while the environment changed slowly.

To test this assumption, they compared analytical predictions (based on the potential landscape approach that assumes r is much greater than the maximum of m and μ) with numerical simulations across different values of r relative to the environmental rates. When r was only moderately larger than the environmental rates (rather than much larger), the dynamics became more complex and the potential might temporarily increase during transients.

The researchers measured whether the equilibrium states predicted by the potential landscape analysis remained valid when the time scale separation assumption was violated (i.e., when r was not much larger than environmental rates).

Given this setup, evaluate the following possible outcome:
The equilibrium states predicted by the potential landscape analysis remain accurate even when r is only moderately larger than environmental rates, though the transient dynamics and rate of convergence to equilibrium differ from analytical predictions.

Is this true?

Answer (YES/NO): YES